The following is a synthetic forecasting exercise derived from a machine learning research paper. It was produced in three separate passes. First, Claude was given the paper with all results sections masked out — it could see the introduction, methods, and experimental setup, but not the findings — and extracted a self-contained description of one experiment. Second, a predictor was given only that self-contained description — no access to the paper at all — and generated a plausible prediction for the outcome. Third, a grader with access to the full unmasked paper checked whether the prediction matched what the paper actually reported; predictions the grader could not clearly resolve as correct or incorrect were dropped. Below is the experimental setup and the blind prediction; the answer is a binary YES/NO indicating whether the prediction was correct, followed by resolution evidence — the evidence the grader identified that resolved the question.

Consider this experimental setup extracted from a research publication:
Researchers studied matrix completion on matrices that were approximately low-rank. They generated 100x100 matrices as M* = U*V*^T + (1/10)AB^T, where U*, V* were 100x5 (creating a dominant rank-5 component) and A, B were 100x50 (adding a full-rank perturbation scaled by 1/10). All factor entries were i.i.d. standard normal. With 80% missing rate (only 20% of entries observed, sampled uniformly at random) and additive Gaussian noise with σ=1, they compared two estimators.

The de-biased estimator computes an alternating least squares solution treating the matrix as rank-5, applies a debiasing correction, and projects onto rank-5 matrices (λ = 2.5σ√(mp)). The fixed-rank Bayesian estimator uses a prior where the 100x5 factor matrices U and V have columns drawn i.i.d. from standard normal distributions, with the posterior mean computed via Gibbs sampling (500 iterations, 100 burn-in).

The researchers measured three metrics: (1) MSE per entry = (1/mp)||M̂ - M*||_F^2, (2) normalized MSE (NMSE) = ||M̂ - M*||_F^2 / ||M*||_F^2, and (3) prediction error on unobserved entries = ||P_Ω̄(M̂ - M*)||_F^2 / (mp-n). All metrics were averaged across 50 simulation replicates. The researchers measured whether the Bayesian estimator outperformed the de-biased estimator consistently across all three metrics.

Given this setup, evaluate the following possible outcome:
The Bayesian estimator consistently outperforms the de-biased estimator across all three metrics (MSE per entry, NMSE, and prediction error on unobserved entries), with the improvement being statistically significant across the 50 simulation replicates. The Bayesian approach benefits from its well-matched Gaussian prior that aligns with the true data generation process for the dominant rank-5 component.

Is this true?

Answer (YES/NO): YES